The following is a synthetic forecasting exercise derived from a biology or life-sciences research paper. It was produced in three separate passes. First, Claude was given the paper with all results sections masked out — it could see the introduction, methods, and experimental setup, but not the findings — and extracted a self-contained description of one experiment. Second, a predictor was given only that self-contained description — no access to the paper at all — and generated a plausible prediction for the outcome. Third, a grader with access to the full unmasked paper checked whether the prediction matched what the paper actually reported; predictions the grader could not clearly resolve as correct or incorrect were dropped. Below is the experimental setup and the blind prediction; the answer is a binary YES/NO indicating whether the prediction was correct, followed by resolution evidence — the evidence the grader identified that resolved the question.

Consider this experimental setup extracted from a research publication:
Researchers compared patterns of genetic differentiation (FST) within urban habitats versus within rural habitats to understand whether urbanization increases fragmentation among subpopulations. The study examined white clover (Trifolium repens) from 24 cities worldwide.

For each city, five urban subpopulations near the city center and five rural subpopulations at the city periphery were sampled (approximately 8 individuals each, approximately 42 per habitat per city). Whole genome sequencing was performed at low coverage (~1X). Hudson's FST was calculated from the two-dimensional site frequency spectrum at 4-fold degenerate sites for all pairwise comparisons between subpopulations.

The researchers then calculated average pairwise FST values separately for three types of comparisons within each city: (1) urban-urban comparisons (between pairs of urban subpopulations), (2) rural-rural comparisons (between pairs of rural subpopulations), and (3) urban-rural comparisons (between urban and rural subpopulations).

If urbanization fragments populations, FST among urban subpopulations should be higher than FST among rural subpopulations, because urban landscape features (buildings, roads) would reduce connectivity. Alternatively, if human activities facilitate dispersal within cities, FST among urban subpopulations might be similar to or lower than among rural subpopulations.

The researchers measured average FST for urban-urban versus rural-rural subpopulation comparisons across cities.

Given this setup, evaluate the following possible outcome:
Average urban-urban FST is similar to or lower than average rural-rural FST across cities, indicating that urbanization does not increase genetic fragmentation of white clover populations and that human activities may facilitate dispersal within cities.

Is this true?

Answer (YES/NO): YES